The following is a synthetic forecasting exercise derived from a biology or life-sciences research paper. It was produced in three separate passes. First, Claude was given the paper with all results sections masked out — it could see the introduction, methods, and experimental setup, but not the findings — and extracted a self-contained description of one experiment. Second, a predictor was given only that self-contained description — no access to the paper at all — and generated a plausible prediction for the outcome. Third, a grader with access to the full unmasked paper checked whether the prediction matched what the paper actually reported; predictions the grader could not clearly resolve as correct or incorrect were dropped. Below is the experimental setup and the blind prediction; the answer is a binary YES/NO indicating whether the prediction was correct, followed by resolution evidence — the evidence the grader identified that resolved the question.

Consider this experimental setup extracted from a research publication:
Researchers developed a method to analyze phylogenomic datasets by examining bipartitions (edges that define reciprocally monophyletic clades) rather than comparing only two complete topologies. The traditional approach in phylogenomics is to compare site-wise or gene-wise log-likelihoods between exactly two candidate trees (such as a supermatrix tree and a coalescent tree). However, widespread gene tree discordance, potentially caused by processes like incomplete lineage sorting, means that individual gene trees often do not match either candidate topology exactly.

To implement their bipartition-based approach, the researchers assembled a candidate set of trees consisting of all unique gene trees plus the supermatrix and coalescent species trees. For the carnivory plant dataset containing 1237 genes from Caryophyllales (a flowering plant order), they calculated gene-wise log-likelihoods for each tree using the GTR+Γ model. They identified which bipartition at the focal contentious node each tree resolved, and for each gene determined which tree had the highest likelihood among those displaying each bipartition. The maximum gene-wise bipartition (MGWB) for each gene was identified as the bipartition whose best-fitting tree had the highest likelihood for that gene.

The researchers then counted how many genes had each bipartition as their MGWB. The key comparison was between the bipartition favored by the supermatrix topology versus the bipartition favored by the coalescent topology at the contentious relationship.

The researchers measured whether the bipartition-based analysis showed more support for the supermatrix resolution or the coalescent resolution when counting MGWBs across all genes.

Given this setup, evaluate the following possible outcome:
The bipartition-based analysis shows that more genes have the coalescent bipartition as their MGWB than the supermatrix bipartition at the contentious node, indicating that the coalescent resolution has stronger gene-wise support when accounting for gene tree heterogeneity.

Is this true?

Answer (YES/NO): NO